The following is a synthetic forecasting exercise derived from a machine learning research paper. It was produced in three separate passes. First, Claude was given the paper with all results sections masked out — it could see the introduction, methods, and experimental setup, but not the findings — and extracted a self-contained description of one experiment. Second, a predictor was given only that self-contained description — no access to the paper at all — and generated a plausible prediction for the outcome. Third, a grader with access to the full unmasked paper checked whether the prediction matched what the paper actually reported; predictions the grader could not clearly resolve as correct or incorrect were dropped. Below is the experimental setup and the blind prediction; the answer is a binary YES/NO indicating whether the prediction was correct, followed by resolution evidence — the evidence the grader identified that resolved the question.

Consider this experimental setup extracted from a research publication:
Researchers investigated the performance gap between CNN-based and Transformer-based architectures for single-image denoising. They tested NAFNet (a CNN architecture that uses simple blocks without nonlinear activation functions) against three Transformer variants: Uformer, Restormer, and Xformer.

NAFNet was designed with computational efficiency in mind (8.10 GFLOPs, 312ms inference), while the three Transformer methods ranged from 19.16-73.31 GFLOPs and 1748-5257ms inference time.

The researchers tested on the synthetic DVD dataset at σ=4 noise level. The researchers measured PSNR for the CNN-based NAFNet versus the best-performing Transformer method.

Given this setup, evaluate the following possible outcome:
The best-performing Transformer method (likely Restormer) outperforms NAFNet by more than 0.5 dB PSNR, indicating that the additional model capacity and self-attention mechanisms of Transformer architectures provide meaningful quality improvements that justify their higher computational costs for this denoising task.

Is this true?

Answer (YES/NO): NO